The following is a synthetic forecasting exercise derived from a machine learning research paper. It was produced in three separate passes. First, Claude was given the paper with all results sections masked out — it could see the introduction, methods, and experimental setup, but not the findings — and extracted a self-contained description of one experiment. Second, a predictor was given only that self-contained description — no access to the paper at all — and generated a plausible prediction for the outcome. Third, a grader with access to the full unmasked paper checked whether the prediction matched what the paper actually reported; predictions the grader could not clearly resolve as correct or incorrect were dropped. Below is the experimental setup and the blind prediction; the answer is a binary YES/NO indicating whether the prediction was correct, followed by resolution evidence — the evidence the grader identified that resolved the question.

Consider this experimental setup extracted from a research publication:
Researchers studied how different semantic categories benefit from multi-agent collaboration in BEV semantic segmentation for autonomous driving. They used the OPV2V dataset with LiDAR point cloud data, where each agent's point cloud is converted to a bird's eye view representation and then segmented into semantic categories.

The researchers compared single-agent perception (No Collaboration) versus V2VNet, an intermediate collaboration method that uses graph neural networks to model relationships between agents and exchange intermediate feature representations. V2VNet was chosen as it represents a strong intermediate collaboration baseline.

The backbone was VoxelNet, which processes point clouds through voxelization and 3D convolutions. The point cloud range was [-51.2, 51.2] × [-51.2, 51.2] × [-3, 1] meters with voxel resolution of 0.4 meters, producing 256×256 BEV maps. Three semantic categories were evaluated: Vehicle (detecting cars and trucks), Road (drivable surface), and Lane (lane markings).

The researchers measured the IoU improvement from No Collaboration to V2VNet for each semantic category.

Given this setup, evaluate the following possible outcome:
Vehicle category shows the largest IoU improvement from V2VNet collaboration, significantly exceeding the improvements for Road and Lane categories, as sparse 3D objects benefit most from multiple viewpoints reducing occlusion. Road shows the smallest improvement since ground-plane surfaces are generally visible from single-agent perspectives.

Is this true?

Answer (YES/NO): YES